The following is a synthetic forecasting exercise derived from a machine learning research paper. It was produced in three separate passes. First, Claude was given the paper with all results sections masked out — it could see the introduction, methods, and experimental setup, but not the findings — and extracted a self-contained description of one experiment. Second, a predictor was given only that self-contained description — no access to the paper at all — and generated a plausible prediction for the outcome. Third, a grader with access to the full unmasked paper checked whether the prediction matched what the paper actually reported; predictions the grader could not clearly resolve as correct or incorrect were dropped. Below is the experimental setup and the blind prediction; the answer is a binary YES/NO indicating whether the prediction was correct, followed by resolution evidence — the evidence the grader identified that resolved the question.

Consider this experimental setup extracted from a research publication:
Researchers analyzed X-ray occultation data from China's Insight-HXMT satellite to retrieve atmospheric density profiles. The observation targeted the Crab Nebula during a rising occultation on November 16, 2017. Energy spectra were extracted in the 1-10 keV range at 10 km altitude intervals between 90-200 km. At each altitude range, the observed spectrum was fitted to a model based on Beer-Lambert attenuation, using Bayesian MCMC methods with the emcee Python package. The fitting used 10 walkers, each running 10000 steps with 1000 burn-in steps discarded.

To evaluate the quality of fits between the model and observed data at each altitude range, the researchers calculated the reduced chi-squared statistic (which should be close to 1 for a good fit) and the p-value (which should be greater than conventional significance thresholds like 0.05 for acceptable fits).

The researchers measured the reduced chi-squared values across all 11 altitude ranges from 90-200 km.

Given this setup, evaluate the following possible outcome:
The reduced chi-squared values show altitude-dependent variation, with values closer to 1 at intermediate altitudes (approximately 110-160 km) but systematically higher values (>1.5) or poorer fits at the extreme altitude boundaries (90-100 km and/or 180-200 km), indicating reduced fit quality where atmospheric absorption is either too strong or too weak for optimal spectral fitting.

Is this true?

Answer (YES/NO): NO